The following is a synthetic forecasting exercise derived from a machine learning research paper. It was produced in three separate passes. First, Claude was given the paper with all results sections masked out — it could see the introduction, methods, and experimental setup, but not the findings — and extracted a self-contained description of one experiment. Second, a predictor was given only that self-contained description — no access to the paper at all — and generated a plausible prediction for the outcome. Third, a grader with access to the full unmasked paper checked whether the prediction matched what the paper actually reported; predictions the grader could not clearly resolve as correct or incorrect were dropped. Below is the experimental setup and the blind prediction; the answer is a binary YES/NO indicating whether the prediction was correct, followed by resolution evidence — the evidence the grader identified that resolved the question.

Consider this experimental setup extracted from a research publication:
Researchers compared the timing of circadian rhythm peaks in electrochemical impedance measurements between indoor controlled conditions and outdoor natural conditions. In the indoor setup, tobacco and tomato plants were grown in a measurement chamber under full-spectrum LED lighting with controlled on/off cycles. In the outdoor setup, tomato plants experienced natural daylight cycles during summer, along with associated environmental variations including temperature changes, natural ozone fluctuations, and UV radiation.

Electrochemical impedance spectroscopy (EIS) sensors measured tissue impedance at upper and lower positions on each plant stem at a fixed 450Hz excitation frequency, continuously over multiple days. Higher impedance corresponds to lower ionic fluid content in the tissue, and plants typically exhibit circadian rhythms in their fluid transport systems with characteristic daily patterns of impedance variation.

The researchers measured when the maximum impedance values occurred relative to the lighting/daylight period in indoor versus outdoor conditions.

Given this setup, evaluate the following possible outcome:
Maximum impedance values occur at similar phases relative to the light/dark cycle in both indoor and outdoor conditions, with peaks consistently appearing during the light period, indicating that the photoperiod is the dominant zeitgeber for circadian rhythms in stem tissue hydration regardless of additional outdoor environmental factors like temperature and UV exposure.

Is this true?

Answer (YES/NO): NO